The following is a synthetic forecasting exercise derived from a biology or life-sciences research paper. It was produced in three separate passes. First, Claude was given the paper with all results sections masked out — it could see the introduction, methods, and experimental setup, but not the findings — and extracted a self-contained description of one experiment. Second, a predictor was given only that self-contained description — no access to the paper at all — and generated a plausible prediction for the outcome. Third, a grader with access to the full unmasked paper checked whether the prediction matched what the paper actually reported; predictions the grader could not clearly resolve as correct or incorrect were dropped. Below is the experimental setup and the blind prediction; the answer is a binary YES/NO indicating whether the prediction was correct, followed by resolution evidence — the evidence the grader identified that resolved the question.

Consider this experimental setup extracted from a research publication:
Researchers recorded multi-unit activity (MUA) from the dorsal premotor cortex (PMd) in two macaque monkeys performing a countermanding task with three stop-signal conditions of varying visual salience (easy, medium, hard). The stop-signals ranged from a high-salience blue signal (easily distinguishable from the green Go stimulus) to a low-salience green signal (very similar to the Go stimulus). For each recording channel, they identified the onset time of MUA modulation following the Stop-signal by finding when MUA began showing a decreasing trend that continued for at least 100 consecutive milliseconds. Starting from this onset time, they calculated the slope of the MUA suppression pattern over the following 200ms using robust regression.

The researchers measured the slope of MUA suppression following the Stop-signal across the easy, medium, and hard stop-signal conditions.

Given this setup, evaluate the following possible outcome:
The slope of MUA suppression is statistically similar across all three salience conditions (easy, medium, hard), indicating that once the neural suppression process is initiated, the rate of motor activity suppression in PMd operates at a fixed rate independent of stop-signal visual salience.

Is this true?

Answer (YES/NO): NO